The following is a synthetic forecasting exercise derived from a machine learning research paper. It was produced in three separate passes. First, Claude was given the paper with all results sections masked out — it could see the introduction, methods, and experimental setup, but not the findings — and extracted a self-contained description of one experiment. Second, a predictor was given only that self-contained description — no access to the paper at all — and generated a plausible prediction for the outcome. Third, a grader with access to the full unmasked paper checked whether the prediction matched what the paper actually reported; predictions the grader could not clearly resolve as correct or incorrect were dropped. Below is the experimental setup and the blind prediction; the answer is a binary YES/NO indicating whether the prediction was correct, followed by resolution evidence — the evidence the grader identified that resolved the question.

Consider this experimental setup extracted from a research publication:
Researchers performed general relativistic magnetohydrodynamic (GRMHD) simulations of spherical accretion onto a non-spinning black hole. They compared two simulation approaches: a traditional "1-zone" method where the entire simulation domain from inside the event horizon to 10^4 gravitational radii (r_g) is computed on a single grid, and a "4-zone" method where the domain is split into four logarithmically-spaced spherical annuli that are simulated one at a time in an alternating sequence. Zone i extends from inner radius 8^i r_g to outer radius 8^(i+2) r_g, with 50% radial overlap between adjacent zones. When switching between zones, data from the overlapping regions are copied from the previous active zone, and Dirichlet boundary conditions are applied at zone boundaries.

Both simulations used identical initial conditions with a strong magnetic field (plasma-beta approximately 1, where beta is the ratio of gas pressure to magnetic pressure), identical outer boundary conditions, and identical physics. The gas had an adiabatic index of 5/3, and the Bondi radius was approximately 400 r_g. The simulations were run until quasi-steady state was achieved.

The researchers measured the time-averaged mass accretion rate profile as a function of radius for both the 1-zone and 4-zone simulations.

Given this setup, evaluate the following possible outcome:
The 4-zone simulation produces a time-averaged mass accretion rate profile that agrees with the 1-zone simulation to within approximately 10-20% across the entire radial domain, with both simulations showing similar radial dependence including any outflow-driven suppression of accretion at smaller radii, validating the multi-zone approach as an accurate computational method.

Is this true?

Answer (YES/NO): YES